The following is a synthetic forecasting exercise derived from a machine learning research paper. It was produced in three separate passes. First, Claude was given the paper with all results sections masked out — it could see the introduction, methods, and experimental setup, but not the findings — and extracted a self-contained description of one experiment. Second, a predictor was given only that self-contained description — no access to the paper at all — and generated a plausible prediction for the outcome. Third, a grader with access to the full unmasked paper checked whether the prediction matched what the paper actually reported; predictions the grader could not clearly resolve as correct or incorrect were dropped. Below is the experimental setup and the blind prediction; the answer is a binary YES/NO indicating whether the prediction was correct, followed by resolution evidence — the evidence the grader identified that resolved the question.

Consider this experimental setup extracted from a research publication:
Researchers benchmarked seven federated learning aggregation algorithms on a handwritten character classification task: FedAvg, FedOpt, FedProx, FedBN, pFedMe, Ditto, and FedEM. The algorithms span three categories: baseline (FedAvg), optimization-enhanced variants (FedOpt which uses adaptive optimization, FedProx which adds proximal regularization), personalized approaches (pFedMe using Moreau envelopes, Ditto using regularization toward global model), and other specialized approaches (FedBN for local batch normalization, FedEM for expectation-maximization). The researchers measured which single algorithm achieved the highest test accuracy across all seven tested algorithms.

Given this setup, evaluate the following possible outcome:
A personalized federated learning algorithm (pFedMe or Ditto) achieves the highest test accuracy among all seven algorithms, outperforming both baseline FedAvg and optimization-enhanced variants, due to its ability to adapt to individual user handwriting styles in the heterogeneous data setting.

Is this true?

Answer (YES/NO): YES